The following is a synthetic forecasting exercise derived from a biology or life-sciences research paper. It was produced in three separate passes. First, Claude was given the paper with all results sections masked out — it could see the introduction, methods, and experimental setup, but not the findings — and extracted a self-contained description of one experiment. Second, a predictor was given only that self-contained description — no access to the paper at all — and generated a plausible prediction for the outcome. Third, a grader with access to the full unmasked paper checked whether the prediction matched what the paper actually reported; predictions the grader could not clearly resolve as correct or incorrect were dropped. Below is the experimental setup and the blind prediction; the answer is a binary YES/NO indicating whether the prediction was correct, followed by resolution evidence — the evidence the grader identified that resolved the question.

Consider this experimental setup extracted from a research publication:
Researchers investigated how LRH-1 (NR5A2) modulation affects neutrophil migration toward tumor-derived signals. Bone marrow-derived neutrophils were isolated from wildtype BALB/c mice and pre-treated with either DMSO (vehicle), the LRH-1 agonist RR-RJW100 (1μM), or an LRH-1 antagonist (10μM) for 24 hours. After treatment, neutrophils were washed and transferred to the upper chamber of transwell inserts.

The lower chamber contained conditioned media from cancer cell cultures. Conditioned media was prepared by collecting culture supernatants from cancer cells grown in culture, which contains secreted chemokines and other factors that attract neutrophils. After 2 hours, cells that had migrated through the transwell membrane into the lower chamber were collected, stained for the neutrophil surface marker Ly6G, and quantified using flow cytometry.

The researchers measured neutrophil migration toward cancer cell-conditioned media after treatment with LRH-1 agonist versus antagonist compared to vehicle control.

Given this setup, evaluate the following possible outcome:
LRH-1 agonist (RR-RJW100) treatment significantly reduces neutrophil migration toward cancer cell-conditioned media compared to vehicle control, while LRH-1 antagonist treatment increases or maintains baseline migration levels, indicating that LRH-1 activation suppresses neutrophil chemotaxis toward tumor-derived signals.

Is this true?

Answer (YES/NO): YES